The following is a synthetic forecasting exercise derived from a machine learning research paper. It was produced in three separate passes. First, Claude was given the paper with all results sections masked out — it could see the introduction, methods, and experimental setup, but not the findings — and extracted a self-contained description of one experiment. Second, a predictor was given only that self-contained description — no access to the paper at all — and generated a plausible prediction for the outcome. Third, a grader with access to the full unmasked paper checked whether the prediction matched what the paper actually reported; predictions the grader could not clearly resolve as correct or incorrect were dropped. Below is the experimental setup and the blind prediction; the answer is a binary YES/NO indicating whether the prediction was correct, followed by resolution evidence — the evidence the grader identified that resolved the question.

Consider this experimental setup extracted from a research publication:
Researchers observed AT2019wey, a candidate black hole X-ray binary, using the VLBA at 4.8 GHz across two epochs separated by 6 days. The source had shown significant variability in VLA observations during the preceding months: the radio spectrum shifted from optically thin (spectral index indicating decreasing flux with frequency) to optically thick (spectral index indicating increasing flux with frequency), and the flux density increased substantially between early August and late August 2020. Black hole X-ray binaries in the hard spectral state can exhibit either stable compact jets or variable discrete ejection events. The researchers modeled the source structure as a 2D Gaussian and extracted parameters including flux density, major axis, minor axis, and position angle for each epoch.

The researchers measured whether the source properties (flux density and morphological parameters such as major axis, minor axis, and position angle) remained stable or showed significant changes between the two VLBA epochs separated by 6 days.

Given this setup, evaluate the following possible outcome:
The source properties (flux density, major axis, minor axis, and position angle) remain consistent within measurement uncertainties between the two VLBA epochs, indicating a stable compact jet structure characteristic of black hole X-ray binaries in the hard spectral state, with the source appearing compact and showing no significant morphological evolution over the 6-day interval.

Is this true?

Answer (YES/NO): YES